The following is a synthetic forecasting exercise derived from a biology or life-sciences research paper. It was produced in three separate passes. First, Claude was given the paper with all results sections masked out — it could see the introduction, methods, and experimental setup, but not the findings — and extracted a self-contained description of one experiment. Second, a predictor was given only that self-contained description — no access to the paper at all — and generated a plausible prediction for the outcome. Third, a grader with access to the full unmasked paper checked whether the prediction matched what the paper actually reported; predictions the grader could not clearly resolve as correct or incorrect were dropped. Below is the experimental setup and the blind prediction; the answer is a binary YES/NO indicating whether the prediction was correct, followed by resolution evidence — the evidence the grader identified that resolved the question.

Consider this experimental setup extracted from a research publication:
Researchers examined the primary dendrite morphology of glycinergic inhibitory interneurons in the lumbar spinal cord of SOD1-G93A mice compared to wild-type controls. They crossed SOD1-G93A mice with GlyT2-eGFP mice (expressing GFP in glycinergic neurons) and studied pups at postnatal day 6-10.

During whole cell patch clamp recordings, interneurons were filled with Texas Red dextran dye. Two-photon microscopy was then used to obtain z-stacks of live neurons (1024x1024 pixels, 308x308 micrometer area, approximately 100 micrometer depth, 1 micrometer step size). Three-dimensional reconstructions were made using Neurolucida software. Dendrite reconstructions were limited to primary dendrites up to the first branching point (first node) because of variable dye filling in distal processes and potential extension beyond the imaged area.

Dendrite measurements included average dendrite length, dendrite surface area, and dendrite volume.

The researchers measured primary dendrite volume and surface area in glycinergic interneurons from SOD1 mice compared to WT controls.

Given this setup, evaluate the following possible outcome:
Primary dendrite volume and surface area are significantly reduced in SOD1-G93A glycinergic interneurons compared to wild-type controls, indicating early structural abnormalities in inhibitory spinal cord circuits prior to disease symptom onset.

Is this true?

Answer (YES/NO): NO